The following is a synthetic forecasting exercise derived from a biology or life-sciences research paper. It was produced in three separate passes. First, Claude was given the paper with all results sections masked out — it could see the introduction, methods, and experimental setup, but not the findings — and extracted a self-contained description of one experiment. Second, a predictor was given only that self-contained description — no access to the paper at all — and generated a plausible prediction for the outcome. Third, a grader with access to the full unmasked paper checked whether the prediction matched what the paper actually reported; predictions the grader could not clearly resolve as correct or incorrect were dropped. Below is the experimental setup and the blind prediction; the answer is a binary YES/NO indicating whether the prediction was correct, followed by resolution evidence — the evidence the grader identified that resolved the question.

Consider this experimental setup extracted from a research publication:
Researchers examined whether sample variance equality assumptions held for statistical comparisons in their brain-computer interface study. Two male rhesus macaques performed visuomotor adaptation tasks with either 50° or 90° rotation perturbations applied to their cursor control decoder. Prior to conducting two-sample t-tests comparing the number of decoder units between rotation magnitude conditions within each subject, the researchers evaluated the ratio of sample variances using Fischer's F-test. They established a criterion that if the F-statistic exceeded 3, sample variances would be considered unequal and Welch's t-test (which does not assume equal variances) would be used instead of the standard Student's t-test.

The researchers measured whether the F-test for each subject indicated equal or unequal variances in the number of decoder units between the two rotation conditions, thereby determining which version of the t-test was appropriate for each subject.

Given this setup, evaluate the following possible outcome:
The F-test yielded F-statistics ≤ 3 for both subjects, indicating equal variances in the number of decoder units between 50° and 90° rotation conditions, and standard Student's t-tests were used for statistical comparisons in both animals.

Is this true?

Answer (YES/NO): NO